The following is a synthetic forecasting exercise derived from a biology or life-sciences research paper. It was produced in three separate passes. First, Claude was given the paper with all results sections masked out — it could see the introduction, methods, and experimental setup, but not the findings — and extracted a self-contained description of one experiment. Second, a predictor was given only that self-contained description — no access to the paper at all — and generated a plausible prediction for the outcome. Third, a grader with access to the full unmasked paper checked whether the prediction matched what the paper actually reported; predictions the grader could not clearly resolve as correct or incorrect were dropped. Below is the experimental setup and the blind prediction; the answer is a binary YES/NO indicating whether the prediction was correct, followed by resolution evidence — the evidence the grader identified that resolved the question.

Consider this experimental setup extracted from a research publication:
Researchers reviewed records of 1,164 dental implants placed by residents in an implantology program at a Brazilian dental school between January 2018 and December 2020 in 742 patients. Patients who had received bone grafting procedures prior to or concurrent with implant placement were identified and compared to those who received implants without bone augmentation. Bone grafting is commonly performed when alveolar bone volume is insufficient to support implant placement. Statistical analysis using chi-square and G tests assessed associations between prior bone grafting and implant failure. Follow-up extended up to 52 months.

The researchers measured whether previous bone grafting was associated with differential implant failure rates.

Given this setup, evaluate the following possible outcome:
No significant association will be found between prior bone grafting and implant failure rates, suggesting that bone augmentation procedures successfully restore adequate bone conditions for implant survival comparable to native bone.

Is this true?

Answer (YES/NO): YES